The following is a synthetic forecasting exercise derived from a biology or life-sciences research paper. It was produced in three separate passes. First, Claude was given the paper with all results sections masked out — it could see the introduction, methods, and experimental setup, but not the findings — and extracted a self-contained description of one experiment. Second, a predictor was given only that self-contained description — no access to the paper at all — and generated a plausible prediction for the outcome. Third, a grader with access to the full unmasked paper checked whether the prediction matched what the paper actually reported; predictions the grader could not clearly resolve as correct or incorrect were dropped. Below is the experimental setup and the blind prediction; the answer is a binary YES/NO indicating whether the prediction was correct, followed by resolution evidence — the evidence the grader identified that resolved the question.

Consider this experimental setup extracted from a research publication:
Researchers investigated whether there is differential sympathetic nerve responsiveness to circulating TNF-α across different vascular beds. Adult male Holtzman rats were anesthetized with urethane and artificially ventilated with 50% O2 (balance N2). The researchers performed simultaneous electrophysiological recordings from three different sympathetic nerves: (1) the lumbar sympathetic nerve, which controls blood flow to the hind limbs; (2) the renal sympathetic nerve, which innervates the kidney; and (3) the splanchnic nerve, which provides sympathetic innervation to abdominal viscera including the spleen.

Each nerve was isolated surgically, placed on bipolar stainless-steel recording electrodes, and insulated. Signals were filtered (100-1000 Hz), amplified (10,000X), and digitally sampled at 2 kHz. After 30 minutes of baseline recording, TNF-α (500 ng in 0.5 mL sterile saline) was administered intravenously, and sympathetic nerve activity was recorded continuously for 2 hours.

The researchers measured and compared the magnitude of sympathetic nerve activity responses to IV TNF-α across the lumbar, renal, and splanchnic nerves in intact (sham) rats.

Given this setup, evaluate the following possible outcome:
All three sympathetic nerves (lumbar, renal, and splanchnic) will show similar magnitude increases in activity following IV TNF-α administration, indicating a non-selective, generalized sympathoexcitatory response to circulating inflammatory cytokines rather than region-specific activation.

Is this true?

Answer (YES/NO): NO